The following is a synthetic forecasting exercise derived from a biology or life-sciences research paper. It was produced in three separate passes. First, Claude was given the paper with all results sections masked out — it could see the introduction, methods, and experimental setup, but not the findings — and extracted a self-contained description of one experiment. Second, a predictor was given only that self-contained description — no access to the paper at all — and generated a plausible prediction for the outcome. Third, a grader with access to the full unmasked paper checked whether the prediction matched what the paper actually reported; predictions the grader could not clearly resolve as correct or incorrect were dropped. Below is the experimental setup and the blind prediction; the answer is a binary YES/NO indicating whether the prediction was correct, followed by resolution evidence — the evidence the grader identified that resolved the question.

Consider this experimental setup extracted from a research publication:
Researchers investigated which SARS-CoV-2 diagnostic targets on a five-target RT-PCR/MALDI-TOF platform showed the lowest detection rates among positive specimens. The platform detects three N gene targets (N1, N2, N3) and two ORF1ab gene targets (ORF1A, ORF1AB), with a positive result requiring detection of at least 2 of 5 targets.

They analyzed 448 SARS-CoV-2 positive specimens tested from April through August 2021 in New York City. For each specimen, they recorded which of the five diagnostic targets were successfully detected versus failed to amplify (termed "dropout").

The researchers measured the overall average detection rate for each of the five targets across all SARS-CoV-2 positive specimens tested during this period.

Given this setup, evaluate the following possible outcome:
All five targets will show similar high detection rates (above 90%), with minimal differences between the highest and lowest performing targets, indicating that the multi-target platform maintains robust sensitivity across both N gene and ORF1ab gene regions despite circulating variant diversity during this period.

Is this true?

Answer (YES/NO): NO